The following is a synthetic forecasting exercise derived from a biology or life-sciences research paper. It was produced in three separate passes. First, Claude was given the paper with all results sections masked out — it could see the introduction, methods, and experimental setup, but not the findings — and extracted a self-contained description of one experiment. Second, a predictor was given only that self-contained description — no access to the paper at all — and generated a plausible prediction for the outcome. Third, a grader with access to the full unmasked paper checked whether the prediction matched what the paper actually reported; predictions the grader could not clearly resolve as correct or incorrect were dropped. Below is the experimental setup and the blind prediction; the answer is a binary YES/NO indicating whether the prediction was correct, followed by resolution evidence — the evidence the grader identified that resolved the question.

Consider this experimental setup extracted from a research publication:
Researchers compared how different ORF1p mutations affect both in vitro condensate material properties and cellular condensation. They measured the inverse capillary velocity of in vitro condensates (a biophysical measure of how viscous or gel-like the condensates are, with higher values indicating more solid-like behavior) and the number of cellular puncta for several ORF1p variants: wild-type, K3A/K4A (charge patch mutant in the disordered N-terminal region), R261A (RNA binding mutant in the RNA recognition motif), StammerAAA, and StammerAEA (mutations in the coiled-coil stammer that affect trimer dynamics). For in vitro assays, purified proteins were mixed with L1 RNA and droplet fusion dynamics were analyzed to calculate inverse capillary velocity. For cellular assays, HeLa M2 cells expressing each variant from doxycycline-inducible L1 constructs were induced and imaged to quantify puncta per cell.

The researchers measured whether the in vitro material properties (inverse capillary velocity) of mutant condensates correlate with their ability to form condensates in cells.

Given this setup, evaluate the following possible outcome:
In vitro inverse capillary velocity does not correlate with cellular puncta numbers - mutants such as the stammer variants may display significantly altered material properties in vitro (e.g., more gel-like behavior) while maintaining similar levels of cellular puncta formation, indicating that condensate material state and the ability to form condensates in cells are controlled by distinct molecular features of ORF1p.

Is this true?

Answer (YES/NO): NO